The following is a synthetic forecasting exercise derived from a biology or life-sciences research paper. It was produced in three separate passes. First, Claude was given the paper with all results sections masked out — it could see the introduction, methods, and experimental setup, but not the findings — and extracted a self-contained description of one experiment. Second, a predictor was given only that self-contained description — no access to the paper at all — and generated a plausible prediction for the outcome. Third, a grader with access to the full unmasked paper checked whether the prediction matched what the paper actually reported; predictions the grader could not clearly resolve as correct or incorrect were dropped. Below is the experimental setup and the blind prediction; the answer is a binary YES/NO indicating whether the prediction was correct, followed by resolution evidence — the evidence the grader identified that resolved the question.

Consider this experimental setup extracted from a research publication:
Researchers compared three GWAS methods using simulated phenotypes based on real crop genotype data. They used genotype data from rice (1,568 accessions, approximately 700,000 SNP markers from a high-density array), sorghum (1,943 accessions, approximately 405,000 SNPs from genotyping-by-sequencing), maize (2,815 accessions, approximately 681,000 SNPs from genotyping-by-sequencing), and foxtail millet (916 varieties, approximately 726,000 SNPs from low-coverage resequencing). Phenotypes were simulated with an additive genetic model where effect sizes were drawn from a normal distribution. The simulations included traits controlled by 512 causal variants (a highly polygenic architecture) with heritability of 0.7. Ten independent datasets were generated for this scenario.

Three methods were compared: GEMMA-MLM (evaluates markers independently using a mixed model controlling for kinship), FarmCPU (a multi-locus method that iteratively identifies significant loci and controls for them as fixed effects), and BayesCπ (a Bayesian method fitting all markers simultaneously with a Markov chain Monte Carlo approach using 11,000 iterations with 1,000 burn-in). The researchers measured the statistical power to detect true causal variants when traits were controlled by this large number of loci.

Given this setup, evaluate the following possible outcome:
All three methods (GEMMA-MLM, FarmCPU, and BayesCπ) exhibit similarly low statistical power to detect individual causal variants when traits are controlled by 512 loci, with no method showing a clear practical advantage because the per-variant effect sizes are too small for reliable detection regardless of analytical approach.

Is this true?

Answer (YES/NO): NO